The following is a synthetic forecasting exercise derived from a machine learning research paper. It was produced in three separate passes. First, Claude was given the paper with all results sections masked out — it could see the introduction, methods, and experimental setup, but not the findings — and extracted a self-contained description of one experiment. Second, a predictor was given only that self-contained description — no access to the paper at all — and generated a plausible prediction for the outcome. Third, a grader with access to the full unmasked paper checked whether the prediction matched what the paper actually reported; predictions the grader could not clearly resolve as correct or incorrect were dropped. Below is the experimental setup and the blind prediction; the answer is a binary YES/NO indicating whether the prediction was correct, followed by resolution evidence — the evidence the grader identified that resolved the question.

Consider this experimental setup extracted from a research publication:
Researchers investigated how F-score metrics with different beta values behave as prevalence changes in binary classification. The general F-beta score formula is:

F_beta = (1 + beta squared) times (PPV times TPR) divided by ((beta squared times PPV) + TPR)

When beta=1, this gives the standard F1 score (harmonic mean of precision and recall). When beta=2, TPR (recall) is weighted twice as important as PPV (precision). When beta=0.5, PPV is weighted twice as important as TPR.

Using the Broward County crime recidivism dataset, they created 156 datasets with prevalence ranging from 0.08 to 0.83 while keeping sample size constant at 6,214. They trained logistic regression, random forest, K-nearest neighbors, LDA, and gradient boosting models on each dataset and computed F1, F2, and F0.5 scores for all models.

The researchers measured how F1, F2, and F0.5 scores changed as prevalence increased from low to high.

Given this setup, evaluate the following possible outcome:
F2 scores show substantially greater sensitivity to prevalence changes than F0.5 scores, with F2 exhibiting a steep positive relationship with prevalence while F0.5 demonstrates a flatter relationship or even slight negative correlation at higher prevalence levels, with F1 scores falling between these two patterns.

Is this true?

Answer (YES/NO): NO